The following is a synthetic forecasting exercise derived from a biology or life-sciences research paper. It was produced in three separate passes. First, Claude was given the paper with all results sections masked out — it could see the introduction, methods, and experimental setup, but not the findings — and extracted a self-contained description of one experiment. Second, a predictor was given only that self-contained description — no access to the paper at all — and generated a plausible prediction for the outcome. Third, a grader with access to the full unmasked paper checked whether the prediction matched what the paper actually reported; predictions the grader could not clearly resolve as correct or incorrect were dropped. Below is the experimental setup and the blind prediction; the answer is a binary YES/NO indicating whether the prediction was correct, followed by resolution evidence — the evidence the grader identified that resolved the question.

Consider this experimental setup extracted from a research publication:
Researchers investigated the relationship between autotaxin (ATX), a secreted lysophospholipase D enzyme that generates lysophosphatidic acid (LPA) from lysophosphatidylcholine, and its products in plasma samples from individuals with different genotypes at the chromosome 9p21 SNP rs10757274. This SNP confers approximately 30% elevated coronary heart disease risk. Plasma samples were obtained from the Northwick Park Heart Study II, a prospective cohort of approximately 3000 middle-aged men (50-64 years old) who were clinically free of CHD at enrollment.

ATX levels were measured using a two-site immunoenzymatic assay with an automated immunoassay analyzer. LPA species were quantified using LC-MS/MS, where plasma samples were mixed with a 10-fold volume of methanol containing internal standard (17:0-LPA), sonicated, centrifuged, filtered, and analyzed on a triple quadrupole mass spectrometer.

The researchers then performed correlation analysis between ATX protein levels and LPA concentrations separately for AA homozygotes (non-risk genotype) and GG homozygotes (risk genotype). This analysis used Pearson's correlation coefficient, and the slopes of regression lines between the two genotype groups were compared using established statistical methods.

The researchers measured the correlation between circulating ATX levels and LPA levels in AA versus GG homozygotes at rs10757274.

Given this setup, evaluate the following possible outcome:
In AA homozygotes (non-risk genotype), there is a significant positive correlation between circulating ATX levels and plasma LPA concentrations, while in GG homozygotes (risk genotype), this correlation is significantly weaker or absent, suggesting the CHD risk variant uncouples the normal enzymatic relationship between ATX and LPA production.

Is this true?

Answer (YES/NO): NO